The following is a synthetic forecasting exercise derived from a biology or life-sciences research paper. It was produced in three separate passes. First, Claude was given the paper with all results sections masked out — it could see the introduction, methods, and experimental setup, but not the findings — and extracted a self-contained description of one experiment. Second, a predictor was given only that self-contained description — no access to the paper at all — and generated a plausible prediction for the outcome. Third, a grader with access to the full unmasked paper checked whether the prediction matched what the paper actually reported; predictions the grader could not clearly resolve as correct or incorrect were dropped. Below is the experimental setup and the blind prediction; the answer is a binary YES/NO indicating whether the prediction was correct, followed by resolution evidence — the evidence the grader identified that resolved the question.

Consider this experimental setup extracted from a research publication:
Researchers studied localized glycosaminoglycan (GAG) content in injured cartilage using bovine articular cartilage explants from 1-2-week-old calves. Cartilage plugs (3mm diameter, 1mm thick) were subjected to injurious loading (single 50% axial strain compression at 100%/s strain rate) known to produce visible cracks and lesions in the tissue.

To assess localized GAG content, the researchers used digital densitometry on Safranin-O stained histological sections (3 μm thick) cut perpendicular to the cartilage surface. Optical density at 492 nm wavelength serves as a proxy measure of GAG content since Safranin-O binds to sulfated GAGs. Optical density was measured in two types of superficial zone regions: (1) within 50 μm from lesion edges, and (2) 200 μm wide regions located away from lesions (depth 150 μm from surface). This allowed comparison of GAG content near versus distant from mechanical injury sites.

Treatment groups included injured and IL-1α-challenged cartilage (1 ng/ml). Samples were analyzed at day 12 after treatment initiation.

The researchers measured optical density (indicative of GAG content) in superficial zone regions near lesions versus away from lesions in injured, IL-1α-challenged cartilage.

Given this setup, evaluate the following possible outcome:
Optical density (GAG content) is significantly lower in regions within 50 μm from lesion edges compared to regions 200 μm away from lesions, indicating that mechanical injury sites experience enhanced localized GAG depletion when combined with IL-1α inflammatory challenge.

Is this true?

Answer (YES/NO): YES